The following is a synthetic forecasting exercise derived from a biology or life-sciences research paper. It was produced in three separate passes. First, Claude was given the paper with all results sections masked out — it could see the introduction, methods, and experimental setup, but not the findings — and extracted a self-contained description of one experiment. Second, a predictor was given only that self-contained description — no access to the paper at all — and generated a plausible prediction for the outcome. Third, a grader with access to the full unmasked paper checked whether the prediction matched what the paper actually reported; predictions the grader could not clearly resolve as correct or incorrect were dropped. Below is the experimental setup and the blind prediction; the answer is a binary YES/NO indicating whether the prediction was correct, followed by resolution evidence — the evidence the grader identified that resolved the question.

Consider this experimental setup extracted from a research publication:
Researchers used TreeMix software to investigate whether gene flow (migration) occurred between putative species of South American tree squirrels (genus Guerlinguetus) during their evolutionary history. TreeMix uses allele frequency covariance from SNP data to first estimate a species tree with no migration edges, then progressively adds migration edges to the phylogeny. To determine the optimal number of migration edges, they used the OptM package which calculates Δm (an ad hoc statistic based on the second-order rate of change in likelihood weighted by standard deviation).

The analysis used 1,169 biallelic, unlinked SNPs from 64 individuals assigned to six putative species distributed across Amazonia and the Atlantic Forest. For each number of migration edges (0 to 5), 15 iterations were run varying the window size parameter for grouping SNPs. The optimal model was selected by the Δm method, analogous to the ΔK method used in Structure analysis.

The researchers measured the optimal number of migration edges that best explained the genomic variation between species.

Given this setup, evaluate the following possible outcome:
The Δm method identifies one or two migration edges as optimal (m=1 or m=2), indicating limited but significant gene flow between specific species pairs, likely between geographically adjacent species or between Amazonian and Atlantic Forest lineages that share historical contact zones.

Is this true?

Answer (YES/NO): YES